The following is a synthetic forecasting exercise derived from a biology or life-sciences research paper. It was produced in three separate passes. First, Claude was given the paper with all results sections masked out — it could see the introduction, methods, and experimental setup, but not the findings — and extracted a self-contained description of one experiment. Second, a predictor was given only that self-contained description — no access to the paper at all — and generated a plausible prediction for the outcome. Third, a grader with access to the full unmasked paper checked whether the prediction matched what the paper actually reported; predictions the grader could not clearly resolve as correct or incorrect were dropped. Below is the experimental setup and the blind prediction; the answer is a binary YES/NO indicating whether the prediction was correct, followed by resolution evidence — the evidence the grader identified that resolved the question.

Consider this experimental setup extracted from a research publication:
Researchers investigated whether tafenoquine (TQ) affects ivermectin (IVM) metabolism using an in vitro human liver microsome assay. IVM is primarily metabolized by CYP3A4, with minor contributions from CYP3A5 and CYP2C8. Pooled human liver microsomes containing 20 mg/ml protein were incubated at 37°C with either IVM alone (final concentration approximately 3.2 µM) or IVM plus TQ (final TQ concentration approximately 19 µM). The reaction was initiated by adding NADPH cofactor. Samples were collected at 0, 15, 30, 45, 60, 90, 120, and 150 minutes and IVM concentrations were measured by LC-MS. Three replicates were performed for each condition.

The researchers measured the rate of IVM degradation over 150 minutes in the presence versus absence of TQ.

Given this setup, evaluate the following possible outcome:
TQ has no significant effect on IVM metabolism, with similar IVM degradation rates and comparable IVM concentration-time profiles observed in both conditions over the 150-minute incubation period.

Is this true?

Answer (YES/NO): YES